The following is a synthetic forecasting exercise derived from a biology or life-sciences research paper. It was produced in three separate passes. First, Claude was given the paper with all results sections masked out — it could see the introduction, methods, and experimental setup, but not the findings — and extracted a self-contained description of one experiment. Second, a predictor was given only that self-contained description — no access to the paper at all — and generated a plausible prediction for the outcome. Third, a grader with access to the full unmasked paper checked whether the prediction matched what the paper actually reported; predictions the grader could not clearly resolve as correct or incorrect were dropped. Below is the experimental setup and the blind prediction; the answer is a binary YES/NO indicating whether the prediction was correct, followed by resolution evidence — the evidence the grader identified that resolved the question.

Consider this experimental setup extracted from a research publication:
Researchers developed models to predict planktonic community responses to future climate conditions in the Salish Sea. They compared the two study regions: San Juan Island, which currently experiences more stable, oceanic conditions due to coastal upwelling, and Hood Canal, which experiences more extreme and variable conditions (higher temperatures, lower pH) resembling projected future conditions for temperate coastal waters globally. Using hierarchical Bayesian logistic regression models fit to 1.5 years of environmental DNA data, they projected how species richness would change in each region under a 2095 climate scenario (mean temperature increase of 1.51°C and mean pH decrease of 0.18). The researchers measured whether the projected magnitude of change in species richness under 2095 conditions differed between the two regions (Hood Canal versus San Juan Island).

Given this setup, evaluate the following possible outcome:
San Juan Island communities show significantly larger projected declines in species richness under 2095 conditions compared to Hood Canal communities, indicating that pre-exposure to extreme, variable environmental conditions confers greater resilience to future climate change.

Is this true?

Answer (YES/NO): NO